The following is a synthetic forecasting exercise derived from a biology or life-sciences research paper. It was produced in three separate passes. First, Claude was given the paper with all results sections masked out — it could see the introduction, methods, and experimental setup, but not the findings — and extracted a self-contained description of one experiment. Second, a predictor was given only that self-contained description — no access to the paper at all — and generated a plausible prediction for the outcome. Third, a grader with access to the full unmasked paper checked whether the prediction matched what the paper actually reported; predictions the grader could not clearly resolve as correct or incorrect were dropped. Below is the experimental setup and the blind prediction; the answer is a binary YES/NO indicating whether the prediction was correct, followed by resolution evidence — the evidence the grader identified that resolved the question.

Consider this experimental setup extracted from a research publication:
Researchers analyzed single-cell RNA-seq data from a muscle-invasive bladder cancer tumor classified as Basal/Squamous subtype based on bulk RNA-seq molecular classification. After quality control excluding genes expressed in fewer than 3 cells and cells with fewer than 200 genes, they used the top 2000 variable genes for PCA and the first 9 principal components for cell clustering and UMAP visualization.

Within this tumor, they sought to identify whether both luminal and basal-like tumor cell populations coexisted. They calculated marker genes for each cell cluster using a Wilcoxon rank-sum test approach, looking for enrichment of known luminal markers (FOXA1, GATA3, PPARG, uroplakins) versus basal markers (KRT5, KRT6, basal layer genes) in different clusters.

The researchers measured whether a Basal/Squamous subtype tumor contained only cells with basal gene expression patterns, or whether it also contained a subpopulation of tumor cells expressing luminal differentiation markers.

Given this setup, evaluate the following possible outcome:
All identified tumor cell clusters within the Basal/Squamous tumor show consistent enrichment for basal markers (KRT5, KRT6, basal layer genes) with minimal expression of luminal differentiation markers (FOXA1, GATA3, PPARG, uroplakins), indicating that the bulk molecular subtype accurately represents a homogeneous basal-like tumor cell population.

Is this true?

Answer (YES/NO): NO